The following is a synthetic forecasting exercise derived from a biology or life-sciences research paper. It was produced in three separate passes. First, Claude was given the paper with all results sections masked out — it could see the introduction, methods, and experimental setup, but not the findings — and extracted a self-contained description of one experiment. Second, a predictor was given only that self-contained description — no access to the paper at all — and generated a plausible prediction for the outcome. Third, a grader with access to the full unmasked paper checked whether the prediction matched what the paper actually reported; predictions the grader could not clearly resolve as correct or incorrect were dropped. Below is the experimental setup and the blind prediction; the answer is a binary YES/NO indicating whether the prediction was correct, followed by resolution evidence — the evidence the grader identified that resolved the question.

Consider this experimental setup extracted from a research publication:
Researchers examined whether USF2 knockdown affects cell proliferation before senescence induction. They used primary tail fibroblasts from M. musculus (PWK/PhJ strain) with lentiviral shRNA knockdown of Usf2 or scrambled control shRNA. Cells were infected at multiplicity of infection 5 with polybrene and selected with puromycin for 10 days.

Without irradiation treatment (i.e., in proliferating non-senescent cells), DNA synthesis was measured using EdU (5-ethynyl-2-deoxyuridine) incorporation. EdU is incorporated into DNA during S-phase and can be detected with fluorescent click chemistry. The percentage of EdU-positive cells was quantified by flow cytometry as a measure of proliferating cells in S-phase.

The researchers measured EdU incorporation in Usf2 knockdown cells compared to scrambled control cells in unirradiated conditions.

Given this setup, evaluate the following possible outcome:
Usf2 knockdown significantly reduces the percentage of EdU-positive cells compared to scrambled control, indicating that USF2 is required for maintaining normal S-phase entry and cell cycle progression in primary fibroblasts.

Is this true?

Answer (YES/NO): YES